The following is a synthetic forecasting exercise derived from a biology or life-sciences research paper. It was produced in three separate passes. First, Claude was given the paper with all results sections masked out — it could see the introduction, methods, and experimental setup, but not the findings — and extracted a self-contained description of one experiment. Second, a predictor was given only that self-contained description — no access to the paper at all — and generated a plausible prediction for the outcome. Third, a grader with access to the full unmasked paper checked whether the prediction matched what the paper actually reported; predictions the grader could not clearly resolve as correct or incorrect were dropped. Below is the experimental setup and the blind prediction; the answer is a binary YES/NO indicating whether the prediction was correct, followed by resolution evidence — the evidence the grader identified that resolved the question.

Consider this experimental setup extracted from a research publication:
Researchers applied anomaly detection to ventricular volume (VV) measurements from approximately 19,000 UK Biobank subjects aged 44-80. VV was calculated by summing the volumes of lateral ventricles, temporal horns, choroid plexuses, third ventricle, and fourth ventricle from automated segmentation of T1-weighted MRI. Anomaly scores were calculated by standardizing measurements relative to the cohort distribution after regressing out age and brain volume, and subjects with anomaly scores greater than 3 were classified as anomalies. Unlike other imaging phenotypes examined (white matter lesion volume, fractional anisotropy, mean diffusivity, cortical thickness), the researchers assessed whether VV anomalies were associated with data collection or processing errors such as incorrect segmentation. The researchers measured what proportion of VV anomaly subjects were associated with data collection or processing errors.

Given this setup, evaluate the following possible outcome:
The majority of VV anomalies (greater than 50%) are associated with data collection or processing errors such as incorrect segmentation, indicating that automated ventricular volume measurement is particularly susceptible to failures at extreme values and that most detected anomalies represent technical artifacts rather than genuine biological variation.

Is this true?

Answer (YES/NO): NO